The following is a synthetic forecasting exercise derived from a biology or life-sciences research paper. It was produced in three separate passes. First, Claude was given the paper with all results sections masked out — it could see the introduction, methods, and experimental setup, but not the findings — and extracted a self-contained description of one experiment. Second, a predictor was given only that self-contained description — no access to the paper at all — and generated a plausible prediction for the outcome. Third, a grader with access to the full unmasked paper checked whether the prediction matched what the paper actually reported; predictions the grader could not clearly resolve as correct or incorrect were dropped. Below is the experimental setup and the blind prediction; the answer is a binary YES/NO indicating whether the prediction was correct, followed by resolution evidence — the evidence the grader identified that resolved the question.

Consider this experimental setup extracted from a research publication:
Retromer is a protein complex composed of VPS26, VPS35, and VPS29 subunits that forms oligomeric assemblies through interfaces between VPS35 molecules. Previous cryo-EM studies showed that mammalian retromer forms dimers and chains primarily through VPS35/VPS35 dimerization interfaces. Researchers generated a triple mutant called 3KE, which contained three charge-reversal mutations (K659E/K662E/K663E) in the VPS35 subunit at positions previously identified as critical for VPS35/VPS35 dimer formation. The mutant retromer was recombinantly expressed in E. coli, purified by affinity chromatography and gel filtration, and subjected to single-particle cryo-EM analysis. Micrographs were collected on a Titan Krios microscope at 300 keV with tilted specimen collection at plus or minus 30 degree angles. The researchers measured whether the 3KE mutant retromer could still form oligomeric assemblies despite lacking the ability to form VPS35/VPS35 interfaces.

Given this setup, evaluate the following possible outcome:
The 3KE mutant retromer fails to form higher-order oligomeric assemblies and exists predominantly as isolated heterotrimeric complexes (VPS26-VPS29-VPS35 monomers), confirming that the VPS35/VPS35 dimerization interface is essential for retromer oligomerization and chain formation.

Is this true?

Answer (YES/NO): NO